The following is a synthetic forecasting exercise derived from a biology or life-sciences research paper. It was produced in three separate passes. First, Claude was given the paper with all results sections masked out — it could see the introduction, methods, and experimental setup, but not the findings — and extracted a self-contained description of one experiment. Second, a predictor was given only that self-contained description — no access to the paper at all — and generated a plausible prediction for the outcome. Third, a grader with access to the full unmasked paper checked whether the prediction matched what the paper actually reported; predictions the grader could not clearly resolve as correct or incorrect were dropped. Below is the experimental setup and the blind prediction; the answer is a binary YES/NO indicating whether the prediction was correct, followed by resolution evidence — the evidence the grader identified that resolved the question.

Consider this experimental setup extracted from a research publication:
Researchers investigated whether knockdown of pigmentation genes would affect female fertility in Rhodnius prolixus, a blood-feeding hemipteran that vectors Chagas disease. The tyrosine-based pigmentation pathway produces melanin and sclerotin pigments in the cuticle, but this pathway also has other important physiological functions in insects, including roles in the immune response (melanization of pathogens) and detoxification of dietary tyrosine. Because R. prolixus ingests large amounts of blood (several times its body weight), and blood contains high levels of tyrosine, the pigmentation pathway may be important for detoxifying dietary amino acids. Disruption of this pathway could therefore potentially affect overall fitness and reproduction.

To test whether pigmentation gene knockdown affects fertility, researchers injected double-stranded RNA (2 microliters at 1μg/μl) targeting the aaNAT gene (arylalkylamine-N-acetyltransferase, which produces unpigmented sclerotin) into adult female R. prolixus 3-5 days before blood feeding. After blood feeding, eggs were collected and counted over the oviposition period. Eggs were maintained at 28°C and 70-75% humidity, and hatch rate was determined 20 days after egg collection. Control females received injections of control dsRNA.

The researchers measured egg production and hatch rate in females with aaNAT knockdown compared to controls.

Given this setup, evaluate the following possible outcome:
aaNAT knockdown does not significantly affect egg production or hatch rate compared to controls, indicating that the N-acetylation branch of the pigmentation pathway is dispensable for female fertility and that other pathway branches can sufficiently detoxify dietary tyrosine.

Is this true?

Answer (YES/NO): YES